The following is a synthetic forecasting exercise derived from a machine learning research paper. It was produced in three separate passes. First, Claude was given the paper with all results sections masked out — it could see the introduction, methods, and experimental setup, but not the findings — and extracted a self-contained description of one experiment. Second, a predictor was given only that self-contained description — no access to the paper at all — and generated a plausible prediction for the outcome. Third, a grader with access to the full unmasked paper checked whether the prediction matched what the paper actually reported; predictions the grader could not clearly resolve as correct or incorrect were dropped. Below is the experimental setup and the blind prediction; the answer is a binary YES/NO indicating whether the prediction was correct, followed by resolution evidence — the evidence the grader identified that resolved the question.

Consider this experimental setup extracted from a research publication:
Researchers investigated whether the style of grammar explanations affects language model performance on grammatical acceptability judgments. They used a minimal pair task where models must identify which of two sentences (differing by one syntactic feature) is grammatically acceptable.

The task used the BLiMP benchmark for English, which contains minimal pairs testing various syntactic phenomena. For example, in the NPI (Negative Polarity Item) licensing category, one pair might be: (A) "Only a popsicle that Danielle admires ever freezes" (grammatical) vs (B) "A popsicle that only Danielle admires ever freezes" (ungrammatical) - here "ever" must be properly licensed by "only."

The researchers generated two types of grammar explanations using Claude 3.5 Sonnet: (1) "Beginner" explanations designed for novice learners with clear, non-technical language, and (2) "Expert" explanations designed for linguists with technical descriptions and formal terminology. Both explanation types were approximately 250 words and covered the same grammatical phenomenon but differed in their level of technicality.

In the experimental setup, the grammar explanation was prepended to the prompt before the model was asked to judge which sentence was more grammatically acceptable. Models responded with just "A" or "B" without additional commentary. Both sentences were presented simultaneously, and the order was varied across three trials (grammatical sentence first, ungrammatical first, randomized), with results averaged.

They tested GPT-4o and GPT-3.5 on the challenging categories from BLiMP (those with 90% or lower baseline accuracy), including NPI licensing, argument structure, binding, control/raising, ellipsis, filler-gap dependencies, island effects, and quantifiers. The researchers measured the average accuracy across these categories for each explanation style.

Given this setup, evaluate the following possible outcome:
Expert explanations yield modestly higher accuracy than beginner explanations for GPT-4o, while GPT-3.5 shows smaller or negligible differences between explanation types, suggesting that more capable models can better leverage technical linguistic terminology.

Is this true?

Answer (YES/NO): NO